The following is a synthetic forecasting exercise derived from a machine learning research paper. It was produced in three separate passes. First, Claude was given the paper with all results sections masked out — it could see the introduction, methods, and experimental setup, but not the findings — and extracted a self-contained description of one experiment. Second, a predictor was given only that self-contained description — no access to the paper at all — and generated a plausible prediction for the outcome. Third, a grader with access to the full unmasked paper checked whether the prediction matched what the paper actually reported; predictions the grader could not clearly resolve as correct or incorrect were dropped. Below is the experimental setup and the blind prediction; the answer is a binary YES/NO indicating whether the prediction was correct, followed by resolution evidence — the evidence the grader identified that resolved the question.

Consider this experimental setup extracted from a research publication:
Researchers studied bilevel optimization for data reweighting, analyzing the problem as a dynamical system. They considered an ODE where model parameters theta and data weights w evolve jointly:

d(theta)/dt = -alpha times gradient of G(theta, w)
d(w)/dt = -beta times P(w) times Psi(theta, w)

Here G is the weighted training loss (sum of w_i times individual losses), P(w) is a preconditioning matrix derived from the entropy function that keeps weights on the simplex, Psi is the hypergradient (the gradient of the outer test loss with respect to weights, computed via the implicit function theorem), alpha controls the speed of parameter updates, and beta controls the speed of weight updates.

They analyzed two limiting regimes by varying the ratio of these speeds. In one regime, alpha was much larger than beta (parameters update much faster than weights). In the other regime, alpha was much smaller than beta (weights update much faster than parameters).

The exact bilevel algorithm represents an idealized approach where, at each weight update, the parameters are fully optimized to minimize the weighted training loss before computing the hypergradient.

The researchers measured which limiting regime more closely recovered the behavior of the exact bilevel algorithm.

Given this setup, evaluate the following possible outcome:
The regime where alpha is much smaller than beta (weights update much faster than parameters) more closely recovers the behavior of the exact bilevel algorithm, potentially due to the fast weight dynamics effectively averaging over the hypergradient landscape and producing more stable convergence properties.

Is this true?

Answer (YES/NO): NO